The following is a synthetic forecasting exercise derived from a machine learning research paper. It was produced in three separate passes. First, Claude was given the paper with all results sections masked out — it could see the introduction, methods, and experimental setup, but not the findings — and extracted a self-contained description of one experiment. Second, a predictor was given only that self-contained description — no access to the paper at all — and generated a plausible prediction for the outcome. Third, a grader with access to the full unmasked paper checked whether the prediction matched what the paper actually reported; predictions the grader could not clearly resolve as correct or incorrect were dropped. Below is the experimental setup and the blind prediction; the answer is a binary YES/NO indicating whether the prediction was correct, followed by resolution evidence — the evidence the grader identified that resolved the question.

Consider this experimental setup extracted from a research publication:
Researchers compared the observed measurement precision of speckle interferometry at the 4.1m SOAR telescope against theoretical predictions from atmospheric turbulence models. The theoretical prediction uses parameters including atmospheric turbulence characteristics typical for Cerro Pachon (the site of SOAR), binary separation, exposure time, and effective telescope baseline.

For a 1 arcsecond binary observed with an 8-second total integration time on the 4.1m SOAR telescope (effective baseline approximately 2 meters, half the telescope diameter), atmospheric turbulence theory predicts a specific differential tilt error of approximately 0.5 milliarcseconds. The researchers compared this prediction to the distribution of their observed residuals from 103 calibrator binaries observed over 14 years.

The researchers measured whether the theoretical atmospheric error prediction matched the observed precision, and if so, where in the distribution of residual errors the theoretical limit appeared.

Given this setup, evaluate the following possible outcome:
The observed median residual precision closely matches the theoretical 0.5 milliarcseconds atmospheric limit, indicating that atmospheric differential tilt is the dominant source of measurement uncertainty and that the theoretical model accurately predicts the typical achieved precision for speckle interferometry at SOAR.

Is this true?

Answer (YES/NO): NO